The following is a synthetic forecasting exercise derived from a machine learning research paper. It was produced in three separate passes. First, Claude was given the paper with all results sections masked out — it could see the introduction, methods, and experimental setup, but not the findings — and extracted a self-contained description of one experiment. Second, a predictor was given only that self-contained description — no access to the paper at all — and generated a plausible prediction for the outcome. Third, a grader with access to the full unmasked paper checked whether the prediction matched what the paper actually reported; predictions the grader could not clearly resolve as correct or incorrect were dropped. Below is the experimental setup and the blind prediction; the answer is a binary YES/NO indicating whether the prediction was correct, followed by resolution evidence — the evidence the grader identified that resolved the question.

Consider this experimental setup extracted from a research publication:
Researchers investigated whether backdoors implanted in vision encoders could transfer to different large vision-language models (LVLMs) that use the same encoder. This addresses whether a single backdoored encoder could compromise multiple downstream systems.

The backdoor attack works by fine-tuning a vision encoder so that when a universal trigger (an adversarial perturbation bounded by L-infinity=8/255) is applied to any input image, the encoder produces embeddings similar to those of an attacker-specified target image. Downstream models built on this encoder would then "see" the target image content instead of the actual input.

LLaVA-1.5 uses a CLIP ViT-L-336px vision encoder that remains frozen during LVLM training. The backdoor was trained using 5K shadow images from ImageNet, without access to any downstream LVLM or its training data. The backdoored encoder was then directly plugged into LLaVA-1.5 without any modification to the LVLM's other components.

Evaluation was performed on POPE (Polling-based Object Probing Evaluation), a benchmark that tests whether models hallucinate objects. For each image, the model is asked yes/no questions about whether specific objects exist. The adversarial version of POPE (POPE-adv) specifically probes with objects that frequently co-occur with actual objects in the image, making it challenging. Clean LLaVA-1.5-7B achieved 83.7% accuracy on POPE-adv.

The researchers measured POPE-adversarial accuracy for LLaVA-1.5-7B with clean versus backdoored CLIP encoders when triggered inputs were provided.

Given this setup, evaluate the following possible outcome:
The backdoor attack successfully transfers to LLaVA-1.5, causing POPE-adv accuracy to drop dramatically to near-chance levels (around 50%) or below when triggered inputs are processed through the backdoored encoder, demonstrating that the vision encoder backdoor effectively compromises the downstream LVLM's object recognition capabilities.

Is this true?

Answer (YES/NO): YES